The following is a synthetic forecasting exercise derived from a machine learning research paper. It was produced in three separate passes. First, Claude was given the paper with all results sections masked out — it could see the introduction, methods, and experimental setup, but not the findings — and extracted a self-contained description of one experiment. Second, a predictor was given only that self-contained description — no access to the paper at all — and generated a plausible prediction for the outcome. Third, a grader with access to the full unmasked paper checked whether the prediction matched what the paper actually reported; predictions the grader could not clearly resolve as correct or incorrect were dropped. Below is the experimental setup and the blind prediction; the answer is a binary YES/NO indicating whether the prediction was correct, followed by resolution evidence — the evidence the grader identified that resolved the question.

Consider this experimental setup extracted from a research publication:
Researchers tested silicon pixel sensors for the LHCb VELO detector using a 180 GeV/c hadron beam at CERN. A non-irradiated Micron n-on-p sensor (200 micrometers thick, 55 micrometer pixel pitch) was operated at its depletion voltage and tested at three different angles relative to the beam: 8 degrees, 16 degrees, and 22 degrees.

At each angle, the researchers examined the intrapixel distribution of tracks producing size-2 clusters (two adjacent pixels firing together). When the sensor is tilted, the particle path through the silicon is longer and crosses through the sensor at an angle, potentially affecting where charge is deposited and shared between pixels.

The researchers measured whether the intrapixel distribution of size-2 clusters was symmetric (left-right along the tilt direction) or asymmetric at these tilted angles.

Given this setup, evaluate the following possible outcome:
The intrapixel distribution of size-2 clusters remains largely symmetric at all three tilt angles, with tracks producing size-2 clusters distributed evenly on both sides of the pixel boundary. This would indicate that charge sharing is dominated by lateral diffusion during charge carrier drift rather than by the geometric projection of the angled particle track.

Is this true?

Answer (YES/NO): NO